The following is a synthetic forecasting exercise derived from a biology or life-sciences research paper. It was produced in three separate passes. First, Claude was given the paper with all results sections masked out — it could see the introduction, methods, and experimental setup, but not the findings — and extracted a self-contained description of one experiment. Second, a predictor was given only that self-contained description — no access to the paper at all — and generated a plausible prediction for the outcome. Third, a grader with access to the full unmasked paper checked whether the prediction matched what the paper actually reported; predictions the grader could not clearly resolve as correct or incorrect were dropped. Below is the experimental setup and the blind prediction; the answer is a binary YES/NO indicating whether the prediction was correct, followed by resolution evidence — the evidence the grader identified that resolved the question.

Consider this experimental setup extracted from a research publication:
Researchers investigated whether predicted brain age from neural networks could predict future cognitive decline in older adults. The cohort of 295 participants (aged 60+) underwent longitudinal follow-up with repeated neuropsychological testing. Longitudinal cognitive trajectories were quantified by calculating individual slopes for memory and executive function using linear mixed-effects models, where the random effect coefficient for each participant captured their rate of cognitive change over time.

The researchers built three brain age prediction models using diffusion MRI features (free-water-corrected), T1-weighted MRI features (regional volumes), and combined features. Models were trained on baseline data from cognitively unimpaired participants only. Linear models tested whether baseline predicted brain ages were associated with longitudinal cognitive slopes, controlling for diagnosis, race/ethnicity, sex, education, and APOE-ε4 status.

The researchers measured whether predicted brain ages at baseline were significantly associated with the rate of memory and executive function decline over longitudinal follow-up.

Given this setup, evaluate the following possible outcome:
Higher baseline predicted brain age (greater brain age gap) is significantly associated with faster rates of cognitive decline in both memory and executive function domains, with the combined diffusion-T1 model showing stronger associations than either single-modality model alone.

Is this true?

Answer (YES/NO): NO